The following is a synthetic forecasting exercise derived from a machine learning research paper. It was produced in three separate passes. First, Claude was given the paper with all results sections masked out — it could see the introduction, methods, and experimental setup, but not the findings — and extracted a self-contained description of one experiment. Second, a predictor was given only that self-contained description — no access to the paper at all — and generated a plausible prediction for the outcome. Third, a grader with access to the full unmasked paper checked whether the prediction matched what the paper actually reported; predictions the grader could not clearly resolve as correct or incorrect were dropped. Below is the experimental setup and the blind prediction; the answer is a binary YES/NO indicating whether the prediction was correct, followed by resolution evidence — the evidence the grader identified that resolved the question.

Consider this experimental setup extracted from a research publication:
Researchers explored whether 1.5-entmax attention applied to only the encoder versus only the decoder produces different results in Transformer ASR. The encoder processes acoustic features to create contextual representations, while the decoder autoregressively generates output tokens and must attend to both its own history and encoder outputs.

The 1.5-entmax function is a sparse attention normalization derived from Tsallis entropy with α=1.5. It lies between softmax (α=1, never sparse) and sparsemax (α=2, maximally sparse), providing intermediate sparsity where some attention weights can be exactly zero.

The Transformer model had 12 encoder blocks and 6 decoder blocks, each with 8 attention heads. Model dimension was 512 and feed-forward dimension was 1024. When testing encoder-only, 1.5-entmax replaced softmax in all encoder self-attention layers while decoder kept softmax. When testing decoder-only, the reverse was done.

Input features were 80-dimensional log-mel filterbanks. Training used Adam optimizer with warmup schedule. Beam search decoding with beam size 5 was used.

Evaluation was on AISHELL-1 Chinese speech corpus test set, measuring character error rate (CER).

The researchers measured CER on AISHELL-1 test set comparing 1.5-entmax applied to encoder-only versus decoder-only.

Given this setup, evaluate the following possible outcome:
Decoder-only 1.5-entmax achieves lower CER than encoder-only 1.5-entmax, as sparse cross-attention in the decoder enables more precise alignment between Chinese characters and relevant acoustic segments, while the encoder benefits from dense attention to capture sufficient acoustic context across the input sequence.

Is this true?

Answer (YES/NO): NO